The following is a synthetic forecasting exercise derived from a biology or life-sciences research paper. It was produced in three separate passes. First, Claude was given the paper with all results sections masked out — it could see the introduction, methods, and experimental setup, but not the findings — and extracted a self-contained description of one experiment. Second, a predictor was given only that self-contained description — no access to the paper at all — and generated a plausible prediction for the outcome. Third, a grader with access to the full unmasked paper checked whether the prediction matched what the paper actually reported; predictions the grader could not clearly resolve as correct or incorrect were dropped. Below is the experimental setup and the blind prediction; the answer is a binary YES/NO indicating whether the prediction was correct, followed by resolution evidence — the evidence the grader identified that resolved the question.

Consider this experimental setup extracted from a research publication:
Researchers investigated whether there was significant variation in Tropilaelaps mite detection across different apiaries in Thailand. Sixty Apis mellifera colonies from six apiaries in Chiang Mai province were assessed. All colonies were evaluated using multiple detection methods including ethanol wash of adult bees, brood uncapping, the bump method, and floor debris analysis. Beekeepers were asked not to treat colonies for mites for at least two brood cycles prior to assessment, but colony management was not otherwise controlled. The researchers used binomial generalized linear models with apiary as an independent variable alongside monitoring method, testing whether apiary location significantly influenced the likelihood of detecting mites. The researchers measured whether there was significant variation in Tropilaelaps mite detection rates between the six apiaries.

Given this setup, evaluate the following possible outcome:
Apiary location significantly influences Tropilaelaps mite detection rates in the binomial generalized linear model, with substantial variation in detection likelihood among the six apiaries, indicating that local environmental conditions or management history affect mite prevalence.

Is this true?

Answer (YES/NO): YES